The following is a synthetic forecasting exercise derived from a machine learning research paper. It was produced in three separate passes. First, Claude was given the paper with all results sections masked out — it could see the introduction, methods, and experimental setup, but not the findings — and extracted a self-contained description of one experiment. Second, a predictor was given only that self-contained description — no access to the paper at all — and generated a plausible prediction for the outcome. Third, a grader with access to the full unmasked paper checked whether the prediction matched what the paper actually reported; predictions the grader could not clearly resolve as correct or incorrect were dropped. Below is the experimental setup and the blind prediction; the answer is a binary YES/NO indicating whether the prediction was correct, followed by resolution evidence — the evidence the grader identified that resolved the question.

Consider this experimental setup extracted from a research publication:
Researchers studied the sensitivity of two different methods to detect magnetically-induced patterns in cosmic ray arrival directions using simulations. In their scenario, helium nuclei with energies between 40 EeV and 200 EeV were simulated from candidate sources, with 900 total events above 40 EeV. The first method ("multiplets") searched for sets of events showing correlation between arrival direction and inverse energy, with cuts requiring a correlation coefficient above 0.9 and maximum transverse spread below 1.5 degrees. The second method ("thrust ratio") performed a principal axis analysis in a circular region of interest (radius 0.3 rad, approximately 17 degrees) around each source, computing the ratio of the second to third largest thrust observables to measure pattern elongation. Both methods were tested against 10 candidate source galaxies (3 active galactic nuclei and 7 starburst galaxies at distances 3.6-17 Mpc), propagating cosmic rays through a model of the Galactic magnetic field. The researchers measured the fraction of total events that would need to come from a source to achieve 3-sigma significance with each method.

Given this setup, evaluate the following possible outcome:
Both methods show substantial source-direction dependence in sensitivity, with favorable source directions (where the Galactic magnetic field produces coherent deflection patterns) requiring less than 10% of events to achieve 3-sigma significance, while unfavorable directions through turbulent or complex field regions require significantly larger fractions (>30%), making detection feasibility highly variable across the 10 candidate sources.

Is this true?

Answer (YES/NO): NO